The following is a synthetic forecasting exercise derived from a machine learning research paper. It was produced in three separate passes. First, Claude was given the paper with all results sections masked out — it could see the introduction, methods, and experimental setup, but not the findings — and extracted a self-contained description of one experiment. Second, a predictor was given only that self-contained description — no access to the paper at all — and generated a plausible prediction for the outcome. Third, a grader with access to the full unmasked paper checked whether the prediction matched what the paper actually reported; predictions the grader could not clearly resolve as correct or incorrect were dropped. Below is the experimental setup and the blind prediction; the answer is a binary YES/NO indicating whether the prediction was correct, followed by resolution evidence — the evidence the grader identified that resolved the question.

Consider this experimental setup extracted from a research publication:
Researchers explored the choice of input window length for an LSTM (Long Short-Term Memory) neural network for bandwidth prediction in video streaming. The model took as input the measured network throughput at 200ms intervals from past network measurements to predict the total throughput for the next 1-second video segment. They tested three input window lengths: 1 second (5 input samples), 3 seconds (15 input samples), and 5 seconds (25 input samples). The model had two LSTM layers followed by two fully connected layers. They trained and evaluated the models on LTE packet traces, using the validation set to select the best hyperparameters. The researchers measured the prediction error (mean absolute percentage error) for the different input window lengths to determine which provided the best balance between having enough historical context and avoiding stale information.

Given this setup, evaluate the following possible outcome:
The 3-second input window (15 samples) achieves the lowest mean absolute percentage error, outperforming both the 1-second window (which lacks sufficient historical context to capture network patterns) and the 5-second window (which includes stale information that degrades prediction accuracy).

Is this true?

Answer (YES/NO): YES